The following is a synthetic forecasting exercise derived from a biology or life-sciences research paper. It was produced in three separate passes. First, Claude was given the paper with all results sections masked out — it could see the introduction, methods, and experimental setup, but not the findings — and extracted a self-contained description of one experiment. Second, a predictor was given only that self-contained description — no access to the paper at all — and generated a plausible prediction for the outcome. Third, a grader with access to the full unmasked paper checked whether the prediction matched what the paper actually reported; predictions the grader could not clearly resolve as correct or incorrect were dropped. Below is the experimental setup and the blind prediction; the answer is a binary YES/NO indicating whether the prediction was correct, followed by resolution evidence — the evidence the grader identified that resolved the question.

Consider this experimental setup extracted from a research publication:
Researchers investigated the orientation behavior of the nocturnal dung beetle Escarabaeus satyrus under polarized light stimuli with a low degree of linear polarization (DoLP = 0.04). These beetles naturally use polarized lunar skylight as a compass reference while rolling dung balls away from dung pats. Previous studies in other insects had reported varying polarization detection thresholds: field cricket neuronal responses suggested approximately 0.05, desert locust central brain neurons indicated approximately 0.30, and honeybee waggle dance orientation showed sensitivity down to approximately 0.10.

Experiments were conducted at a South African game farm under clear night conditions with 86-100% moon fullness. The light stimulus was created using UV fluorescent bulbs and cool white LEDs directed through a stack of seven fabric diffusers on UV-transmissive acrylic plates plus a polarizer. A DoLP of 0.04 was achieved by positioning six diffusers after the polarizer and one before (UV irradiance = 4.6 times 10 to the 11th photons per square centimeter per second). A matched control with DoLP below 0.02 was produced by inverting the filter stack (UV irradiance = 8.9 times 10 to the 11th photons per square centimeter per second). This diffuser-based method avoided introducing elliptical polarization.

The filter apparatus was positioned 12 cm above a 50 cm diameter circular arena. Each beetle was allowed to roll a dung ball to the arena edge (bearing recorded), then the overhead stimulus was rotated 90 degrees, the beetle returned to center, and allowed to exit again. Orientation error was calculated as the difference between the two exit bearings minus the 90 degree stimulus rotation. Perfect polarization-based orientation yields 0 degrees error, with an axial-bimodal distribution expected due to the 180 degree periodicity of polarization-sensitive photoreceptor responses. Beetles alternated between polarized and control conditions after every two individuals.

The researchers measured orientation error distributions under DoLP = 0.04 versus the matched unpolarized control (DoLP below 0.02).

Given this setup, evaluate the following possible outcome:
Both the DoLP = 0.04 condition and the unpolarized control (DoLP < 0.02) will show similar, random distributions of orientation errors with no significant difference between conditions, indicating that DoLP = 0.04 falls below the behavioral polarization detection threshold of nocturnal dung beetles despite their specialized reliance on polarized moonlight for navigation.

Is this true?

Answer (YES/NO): YES